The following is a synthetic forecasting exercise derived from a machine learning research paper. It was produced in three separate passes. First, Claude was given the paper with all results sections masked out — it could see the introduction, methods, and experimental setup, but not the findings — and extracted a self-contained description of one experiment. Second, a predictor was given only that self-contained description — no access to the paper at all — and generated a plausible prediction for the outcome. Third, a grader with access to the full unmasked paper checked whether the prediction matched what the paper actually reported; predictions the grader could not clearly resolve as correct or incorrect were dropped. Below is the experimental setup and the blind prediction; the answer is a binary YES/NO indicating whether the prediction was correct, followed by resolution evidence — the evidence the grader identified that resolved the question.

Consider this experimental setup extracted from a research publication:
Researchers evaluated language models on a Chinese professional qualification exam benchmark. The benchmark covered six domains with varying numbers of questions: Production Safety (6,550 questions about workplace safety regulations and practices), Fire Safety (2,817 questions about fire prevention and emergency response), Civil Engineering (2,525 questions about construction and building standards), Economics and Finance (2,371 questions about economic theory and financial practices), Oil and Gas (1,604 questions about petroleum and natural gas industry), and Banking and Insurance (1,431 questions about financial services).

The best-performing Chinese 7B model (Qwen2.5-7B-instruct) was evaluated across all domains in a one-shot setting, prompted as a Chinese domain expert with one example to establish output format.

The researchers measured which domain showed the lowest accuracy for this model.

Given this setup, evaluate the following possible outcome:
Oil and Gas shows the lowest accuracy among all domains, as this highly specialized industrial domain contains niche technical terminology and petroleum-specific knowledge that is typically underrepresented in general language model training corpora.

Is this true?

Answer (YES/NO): NO